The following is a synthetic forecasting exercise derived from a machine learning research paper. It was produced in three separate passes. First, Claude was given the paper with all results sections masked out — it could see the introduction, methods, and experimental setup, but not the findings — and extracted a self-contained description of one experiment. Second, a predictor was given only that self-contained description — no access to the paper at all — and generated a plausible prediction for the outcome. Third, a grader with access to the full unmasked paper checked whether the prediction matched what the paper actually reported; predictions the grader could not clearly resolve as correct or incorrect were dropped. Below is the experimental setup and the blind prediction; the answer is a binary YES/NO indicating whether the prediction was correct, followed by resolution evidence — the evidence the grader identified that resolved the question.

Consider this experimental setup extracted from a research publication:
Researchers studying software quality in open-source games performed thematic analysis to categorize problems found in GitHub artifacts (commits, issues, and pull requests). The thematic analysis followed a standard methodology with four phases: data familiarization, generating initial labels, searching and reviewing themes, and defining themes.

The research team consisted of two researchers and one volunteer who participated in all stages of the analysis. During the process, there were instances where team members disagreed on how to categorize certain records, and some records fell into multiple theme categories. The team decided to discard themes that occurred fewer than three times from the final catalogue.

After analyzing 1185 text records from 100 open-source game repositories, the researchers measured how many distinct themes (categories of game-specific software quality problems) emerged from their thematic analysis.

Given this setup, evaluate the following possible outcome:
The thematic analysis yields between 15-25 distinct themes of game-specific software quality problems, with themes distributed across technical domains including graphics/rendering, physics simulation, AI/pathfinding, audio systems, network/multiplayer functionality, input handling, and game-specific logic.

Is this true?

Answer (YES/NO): NO